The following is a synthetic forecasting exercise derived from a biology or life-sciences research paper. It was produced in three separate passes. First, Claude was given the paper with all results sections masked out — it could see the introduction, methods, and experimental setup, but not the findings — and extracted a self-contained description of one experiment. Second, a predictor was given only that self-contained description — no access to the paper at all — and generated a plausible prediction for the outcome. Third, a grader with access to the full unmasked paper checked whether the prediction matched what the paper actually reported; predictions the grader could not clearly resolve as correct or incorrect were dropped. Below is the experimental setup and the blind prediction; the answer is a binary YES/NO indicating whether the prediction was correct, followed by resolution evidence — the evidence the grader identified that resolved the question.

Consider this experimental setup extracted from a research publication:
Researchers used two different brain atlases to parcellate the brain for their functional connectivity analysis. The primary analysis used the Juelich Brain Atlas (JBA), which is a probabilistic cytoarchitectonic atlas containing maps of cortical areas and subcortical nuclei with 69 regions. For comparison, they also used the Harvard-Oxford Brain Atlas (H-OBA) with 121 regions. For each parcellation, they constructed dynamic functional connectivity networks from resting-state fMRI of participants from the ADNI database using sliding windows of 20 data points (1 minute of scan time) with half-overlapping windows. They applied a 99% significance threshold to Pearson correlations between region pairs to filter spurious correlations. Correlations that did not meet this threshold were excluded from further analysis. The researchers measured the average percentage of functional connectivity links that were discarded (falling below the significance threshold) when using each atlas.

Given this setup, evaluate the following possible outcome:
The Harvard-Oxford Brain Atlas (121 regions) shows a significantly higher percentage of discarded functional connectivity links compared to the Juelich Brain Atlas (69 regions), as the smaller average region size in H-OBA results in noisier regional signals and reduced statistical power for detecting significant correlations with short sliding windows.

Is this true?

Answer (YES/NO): NO